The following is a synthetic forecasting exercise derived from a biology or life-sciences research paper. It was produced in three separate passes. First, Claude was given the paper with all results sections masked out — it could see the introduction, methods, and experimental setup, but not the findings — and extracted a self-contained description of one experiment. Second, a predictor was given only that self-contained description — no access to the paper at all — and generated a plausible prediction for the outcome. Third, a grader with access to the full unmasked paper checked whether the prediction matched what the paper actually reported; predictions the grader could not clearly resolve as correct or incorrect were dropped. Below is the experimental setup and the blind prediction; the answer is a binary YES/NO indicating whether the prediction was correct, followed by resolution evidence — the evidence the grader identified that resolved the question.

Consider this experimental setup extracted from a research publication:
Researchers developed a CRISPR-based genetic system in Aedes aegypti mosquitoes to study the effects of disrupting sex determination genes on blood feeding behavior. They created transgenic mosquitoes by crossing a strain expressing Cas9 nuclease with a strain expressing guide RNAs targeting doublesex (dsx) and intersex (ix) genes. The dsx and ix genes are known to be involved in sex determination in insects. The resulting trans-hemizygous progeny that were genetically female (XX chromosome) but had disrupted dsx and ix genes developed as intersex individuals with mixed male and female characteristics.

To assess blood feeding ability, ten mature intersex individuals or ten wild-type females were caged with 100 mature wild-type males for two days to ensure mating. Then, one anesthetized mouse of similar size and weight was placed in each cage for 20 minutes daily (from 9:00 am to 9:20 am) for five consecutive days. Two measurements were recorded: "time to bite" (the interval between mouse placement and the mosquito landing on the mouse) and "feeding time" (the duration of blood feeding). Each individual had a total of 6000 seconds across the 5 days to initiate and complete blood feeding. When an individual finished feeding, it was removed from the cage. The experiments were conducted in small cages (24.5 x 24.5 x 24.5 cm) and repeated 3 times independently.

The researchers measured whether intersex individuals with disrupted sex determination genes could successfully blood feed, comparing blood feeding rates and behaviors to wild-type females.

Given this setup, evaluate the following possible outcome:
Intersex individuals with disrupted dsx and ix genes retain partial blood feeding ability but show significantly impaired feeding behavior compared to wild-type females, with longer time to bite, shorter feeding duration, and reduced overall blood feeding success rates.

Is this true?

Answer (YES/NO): NO